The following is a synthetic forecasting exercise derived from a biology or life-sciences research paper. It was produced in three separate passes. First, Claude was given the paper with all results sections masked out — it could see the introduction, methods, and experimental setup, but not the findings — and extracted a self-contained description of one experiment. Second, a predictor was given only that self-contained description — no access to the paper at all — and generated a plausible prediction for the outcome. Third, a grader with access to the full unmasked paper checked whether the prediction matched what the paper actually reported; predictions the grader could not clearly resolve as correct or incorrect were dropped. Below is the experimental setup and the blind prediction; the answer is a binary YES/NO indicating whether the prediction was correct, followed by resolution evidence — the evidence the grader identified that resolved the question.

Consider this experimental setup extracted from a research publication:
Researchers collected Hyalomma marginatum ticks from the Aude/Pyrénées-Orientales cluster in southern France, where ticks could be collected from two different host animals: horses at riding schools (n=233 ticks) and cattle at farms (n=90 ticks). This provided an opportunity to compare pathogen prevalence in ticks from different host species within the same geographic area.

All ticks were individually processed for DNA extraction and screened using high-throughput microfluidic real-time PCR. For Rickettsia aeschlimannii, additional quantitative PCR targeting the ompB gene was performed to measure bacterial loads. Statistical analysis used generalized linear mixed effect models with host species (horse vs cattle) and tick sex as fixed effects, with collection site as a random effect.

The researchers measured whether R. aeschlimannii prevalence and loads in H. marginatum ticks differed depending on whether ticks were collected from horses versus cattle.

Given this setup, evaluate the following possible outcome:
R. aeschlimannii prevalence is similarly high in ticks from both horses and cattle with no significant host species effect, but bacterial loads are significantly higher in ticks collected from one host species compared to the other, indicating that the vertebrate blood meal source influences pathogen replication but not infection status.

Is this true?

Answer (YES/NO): NO